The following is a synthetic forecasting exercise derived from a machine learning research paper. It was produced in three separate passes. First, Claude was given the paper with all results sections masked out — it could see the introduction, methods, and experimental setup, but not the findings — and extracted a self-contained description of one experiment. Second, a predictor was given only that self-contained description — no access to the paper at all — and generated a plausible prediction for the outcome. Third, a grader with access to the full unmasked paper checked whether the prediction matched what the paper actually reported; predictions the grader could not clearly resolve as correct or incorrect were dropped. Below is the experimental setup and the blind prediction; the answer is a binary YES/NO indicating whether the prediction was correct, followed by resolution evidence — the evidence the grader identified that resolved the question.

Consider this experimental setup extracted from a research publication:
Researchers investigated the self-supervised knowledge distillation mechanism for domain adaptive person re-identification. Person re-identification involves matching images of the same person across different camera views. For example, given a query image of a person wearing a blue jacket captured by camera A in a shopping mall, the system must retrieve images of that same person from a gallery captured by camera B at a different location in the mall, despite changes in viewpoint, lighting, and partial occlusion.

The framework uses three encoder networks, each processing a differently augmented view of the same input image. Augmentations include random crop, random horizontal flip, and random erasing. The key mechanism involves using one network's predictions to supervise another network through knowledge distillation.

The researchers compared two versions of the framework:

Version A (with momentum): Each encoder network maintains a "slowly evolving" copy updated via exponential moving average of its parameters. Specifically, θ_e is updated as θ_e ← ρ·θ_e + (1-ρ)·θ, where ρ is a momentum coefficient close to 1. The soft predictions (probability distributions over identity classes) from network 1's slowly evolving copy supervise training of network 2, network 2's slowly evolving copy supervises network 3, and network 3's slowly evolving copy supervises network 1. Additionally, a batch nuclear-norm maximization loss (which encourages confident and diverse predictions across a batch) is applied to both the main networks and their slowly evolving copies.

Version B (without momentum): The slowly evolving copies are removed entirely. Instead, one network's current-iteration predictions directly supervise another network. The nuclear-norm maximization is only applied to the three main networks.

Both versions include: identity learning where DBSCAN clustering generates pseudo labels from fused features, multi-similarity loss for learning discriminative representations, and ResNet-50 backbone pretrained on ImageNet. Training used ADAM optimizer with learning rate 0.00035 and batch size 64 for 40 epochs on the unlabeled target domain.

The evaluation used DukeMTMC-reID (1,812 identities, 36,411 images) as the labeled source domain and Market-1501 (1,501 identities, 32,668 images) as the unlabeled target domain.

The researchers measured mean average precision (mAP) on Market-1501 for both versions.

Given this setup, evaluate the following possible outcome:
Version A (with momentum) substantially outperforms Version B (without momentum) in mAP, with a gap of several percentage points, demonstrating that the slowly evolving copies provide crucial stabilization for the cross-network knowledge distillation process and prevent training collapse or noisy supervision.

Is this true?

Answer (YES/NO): YES